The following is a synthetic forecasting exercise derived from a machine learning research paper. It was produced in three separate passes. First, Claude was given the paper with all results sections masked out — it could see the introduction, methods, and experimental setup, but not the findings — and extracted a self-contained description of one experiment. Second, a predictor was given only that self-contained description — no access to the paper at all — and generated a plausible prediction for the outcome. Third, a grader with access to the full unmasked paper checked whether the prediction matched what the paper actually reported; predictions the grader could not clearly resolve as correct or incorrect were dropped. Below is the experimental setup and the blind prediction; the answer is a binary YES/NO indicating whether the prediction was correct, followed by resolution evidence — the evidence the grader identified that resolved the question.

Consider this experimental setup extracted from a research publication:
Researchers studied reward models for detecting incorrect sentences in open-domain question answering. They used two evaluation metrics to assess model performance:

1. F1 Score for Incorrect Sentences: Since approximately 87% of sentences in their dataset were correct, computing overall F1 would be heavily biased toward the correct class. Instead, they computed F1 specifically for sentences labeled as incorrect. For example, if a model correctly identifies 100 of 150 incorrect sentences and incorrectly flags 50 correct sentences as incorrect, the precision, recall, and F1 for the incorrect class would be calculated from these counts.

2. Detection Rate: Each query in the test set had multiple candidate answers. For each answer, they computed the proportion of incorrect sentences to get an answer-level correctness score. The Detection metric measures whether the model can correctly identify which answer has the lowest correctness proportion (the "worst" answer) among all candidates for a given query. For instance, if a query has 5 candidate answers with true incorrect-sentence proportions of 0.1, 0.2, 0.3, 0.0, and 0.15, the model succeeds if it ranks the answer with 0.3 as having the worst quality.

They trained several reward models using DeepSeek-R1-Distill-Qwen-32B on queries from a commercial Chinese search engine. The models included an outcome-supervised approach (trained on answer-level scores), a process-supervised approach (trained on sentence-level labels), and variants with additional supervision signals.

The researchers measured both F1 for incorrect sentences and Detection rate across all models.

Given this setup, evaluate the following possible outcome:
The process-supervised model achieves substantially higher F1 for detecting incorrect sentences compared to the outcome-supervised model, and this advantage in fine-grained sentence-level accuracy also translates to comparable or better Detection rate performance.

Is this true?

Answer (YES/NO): YES